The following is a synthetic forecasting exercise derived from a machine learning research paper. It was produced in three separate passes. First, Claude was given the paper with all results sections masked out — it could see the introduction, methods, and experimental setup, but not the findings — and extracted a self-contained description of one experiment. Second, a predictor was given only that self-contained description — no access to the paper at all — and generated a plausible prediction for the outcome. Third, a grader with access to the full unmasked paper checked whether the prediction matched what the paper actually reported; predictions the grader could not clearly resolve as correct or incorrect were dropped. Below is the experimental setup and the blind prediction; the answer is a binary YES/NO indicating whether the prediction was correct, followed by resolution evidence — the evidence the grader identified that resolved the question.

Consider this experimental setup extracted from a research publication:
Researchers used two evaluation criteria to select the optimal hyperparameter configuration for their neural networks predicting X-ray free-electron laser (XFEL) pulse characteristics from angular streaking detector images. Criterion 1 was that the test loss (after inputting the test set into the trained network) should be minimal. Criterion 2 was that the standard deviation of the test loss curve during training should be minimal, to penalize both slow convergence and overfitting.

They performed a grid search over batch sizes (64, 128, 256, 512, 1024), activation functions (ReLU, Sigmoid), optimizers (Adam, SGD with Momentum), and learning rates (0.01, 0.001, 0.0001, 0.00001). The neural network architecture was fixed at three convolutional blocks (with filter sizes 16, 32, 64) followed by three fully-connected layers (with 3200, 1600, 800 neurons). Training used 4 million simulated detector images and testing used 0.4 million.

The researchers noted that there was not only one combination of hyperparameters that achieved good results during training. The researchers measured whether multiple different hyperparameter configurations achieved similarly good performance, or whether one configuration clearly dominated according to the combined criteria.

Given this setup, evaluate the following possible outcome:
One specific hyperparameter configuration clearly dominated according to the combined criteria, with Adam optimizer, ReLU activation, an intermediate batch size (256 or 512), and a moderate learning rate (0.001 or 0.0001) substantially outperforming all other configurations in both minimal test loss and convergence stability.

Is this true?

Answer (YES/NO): NO